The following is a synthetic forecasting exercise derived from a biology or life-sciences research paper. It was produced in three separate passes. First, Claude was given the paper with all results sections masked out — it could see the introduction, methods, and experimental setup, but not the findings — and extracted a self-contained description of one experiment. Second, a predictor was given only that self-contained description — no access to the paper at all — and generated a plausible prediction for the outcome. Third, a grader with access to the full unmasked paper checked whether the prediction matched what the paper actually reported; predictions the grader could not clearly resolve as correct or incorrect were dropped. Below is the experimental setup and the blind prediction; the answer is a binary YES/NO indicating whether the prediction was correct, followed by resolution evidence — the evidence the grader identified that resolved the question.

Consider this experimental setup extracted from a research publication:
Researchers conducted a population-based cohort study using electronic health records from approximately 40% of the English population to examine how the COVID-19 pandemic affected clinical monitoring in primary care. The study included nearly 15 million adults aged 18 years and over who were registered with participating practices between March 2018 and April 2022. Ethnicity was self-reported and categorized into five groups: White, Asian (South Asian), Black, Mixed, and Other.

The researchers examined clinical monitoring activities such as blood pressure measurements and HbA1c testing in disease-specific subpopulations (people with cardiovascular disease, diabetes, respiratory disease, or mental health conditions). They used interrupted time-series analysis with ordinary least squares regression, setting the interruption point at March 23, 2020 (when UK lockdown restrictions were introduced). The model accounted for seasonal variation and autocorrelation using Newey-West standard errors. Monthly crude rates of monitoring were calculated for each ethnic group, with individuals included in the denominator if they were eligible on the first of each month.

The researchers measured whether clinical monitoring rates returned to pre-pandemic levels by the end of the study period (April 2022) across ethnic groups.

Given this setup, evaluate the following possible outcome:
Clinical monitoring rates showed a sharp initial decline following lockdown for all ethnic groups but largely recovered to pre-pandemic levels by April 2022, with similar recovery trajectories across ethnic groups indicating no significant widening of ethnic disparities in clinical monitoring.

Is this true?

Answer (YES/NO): NO